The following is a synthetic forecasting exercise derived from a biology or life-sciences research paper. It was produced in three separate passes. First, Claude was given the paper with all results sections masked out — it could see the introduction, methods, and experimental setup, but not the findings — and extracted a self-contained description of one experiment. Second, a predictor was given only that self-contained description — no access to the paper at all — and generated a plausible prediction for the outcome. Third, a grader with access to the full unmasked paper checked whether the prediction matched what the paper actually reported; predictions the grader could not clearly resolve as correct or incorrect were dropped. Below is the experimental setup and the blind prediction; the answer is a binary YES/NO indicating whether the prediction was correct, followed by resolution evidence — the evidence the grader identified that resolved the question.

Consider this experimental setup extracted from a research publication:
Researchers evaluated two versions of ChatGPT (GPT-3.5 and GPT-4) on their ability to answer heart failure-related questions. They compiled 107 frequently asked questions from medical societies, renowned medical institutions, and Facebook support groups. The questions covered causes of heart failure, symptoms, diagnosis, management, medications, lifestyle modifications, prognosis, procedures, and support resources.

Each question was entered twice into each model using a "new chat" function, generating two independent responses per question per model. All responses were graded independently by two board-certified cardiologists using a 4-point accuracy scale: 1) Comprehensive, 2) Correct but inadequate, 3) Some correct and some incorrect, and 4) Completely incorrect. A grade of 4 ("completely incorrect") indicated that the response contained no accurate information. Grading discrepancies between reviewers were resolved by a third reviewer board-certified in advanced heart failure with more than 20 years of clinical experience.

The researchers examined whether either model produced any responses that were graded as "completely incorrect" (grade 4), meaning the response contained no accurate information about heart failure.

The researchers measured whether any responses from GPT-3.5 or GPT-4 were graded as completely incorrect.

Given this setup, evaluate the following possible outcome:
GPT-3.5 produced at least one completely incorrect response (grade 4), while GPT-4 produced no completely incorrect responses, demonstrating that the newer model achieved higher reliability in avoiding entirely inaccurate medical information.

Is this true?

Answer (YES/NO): NO